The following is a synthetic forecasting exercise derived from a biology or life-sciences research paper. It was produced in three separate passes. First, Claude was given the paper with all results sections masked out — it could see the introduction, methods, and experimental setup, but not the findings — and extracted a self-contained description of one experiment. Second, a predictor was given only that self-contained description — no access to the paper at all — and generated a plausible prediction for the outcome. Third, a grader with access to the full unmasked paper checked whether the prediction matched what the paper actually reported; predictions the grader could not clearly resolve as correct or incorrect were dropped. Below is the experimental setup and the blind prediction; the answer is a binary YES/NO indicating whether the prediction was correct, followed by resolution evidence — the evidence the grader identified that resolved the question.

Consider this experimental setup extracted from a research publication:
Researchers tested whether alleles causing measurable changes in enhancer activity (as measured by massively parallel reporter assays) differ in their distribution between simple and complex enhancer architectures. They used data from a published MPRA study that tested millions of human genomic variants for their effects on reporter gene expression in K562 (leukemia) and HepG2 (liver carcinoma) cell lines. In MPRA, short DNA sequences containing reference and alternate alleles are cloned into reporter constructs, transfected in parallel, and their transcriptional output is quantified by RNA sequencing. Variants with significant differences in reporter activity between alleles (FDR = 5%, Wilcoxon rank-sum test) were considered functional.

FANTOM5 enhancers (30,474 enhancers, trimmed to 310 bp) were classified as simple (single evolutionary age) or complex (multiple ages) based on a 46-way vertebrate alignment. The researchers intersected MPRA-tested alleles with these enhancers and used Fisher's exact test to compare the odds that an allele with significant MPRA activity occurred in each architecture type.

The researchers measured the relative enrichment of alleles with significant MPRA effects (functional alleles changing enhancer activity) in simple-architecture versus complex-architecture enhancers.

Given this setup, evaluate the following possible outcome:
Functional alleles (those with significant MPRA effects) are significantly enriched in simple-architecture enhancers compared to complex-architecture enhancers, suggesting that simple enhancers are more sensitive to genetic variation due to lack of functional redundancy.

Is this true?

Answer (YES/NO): YES